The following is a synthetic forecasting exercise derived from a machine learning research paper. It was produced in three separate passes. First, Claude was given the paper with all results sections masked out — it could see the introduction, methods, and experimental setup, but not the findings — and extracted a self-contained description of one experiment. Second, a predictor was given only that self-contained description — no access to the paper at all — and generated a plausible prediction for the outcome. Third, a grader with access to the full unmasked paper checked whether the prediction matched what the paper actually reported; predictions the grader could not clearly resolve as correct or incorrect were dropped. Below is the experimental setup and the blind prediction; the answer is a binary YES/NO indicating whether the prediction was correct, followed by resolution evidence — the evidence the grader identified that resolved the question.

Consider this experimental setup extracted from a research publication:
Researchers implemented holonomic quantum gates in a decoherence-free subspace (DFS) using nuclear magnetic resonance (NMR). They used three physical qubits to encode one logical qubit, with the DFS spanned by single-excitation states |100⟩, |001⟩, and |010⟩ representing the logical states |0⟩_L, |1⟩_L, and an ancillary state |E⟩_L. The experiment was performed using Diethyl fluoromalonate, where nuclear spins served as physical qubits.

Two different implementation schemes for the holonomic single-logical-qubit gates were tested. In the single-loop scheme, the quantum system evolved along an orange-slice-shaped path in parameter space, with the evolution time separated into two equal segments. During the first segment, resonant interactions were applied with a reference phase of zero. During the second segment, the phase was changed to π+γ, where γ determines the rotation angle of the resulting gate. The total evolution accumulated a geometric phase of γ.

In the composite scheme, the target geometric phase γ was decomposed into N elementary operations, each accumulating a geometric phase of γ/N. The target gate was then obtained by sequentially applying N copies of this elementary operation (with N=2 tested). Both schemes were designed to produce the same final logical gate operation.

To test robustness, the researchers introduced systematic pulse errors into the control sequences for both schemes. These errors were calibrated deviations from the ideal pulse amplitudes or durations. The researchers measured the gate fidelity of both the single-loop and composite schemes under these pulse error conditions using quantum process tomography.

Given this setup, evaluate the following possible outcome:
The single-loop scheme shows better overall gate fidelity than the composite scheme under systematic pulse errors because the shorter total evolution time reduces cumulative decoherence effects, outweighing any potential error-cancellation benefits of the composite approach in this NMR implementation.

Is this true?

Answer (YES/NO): NO